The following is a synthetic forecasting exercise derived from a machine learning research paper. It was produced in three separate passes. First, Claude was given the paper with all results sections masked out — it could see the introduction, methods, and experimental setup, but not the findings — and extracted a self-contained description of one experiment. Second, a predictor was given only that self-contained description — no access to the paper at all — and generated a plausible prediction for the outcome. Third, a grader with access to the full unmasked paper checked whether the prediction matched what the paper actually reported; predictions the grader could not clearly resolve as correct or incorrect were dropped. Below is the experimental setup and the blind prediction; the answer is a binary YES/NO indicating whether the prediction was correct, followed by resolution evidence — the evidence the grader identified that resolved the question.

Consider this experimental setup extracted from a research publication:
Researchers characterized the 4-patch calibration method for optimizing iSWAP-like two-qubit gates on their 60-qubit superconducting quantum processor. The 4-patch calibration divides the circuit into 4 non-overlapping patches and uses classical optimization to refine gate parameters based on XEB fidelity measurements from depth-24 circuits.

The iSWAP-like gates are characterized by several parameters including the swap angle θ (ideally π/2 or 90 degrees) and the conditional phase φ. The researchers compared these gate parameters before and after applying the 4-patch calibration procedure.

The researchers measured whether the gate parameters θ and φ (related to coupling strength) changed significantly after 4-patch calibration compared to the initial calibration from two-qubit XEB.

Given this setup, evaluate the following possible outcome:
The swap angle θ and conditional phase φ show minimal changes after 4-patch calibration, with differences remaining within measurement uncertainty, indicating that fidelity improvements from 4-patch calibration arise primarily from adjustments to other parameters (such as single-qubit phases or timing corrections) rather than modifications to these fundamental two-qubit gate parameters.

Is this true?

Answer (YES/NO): NO